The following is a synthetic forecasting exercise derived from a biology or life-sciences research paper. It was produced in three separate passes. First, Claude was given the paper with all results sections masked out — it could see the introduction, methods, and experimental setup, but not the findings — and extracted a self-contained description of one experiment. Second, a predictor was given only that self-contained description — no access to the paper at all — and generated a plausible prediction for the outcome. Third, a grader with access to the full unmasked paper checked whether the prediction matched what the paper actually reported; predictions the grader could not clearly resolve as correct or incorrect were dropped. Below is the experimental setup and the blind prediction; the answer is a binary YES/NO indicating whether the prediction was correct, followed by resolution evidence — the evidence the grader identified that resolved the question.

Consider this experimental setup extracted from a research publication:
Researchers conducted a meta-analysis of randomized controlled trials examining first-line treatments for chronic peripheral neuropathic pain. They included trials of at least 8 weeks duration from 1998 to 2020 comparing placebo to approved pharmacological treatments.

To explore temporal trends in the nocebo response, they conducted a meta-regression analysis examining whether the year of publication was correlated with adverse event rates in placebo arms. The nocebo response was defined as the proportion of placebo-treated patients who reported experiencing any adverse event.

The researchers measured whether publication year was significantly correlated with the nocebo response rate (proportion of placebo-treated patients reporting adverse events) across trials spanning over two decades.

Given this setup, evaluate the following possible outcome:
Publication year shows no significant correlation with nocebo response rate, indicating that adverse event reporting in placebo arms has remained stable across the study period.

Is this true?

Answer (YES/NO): NO